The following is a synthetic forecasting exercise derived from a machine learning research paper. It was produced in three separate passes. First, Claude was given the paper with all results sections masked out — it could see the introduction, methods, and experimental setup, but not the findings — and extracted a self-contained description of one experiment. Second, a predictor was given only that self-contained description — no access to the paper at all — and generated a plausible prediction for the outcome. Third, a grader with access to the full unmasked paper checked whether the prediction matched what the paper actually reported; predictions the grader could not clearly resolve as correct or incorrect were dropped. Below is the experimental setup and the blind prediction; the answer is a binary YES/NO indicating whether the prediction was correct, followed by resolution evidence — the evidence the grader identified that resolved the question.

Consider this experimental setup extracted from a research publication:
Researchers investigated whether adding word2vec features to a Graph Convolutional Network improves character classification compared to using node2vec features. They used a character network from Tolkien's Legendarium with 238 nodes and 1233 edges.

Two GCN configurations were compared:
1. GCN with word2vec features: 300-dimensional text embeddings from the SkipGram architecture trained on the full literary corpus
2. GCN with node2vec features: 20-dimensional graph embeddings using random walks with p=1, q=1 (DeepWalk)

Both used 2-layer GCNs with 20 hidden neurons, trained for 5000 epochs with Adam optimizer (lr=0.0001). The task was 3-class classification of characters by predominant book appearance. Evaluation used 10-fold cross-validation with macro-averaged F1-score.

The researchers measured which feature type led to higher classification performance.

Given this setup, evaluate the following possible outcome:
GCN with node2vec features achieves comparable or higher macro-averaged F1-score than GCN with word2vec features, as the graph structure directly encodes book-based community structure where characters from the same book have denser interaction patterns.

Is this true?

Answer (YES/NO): YES